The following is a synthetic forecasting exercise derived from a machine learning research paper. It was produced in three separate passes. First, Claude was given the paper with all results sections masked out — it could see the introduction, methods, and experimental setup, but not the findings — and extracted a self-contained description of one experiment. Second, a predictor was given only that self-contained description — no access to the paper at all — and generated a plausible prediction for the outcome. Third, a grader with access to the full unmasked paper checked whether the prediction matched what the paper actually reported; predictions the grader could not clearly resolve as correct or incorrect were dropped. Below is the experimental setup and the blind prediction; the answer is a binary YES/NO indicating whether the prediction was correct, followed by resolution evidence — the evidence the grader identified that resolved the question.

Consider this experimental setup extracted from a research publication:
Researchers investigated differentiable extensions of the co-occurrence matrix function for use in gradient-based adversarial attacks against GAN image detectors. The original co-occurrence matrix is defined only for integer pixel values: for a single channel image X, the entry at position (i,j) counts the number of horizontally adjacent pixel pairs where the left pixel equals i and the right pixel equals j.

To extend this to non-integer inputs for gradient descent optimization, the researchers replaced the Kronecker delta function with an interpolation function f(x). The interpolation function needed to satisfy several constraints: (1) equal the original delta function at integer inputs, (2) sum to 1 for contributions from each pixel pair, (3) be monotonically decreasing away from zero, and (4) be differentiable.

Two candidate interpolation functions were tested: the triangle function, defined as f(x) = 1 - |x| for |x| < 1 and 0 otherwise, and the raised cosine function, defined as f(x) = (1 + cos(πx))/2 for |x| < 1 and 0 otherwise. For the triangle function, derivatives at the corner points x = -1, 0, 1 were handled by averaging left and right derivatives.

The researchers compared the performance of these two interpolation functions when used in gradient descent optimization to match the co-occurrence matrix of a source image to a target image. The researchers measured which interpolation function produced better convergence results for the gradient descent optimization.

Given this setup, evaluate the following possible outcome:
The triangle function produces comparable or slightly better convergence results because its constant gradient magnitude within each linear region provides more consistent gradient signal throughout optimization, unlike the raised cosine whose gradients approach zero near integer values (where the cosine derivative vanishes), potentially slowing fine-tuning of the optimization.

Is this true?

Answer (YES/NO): NO